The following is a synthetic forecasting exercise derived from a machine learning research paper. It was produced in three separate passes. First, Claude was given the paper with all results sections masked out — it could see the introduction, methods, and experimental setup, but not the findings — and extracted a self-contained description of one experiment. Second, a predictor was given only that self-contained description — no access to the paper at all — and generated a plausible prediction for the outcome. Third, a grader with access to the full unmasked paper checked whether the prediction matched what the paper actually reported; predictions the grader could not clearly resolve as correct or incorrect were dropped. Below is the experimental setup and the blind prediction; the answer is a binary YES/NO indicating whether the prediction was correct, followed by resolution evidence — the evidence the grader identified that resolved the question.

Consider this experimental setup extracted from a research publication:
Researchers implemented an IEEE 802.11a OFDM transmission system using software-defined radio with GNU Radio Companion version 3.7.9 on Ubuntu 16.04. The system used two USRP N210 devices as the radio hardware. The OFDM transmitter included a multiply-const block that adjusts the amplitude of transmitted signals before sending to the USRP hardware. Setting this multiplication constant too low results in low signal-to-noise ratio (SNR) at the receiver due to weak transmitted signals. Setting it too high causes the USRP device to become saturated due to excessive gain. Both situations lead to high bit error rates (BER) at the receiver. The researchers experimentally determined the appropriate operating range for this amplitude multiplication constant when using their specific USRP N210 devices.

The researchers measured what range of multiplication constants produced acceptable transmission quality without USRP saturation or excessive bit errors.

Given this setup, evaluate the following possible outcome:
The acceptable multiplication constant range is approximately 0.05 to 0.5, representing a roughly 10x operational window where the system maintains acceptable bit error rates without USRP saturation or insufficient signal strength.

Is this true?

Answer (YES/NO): NO